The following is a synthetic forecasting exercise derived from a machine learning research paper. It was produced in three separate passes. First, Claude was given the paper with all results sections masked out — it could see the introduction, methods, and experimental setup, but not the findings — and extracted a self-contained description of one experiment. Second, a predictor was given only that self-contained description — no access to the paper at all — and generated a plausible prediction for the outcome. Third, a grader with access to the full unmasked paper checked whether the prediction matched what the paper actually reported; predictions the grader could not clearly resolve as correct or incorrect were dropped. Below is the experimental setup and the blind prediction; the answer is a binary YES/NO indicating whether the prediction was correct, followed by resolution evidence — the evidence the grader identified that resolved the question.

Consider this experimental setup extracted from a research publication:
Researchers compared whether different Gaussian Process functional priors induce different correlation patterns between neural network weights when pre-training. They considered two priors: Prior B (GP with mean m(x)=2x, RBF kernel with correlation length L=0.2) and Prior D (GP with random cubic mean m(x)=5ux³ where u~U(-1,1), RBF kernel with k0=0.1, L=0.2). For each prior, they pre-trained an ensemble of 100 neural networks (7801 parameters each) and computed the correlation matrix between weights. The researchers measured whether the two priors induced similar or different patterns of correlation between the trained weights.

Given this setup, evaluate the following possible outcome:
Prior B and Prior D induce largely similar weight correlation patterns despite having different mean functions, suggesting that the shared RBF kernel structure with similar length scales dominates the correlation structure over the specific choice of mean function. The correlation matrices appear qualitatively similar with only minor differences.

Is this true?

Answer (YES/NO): NO